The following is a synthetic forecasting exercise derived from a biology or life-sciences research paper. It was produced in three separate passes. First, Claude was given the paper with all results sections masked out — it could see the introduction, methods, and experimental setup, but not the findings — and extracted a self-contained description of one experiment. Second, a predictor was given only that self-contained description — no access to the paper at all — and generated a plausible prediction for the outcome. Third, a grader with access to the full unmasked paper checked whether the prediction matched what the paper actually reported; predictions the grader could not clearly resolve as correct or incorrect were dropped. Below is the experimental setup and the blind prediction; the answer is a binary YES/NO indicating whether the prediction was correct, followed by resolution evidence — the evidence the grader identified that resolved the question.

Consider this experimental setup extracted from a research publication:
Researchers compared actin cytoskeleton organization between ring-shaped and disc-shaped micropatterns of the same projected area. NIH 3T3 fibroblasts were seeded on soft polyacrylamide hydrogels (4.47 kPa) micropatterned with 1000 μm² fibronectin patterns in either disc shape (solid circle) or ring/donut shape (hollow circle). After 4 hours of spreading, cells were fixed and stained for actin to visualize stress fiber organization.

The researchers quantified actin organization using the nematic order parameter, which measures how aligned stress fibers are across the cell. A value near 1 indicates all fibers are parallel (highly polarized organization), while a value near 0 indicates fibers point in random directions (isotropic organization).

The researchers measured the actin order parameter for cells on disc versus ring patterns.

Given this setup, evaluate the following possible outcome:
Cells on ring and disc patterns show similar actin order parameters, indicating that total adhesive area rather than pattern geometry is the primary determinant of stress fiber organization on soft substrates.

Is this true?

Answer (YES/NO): NO